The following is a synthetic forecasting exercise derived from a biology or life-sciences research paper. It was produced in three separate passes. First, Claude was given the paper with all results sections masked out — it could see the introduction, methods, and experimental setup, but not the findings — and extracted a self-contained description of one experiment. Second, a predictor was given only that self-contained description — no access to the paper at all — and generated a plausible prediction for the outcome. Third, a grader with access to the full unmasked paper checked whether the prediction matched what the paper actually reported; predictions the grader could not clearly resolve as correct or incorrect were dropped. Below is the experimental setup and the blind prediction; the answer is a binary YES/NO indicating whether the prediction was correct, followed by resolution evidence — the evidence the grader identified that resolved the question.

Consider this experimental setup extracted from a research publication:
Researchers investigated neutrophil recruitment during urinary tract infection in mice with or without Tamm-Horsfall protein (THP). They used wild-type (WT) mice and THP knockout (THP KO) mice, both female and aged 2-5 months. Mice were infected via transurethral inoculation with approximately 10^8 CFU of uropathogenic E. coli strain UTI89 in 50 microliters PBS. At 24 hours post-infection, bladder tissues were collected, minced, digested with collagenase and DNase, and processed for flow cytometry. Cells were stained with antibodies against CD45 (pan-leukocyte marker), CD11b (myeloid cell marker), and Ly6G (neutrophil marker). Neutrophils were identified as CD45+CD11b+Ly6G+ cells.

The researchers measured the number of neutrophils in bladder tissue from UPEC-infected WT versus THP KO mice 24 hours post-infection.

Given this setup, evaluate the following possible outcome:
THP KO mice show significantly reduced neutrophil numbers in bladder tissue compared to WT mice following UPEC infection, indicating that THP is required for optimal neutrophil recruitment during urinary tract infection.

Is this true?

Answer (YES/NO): NO